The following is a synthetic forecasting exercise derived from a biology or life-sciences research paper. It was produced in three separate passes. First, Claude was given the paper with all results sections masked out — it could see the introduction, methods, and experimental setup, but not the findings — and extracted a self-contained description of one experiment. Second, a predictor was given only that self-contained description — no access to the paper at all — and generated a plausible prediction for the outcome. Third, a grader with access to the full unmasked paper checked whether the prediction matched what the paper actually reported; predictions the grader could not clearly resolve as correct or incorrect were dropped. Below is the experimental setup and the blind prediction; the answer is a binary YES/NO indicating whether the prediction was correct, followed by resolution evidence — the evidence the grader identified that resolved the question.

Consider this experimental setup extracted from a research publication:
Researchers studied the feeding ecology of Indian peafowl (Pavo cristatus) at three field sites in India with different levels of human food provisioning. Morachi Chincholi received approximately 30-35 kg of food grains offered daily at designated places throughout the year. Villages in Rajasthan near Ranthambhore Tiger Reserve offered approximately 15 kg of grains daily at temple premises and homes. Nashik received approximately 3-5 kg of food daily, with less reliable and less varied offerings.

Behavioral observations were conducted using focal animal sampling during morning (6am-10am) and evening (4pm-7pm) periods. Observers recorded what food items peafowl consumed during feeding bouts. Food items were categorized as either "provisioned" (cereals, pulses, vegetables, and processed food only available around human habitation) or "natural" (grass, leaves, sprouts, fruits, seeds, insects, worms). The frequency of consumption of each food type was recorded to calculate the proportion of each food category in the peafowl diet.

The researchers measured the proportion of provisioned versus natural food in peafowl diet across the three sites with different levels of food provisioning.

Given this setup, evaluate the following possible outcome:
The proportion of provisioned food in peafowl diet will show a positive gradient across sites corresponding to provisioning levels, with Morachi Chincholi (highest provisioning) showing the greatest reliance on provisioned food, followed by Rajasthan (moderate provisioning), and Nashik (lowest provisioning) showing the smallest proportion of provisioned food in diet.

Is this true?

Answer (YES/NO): YES